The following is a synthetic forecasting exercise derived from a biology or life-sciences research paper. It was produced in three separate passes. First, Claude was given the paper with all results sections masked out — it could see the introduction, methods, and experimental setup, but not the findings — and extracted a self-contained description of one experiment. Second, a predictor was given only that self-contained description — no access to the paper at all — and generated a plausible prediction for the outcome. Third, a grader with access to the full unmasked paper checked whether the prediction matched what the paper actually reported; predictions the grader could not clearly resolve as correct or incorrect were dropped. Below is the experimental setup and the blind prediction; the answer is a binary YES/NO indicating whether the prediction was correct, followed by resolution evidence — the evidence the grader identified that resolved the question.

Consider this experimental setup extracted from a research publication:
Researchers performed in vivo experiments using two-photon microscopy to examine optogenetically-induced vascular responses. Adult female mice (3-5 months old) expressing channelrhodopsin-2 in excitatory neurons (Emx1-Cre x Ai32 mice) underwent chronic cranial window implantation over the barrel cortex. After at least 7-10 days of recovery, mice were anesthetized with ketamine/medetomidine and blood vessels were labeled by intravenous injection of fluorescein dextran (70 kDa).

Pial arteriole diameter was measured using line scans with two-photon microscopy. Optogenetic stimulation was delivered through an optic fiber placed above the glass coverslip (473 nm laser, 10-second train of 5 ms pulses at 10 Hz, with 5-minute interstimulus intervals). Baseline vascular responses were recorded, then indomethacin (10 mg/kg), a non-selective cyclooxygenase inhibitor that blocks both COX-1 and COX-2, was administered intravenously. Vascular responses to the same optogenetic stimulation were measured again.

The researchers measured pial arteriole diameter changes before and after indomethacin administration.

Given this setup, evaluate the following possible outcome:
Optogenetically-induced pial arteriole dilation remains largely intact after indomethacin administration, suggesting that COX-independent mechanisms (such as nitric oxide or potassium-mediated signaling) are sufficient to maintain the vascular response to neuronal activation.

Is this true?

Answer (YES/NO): NO